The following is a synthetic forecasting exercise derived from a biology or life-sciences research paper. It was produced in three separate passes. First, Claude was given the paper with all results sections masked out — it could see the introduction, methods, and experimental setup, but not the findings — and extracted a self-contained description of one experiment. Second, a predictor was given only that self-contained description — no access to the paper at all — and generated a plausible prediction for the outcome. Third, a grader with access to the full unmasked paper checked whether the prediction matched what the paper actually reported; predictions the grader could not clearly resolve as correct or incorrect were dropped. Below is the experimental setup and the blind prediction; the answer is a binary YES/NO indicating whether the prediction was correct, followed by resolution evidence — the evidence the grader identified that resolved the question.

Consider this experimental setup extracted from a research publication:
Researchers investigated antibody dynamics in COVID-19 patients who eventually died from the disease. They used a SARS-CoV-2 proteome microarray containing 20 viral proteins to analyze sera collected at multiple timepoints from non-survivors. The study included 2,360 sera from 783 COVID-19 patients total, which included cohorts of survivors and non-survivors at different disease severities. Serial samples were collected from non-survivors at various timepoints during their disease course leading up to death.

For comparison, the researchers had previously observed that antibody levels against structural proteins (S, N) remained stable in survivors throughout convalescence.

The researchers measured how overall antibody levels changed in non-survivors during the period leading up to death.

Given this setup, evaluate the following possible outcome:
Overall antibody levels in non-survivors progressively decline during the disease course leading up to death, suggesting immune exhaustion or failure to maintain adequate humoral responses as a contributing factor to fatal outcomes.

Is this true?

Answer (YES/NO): YES